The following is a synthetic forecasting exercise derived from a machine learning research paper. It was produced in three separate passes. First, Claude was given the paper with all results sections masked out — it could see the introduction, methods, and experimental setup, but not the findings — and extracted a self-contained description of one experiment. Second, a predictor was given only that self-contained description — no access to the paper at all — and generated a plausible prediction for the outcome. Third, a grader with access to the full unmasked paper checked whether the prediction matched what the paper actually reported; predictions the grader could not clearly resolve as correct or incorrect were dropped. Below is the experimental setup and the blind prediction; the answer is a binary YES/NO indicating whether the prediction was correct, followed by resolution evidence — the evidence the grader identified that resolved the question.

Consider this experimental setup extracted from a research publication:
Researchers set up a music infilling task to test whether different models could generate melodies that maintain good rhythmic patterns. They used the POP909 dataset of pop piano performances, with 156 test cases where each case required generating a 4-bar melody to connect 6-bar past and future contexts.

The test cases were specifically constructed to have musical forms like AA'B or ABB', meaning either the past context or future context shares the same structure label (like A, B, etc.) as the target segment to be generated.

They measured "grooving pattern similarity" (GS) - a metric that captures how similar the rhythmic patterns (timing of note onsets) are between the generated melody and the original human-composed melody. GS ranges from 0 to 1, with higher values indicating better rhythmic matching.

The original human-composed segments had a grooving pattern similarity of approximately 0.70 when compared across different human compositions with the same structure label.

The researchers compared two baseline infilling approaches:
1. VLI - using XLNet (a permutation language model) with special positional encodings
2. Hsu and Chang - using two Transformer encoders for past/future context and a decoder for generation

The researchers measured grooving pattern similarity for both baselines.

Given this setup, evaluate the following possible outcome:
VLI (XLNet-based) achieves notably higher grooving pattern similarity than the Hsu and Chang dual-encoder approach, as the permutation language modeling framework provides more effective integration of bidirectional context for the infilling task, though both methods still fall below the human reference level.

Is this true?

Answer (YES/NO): NO